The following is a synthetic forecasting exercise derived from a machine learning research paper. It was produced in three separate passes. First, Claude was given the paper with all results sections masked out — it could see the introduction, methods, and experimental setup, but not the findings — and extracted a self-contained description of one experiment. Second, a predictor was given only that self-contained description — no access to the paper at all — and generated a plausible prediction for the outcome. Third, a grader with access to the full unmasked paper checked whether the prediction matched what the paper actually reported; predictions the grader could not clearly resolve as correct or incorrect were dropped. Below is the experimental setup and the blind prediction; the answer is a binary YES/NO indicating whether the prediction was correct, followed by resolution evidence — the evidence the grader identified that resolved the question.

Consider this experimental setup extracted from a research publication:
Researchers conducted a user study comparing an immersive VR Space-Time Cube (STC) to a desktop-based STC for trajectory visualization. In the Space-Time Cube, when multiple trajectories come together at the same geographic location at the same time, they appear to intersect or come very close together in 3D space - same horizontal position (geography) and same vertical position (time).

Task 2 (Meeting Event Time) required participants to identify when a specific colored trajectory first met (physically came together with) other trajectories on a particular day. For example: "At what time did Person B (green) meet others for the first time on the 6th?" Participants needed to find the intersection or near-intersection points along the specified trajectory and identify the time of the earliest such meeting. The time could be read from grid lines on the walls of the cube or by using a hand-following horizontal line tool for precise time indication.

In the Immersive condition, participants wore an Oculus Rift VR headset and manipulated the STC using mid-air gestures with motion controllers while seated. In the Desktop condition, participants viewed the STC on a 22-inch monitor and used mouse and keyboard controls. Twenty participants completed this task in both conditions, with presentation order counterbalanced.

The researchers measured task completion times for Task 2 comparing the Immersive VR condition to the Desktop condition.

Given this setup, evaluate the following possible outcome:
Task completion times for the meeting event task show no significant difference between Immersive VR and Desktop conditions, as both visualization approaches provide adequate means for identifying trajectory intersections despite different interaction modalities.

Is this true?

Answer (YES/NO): YES